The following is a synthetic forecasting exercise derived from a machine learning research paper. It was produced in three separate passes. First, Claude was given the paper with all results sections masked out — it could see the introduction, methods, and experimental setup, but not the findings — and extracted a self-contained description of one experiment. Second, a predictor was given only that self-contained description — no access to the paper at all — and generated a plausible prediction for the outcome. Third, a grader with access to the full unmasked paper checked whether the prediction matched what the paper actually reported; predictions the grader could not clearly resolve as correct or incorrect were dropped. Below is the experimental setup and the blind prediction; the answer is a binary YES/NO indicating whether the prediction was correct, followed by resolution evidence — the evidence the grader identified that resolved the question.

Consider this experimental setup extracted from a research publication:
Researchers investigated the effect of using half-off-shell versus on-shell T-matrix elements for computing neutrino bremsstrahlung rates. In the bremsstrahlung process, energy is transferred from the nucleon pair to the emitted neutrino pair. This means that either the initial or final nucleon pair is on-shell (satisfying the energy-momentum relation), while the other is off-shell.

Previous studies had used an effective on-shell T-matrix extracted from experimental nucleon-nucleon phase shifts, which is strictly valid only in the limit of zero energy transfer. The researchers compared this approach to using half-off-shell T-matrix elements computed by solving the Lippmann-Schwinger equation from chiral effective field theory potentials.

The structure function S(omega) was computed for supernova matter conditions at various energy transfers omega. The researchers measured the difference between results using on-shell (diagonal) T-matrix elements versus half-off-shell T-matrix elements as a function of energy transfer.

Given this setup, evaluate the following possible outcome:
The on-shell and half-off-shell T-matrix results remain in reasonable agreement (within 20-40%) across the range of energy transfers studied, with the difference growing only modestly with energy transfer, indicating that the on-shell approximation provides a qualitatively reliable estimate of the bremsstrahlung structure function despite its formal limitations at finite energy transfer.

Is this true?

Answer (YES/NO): NO